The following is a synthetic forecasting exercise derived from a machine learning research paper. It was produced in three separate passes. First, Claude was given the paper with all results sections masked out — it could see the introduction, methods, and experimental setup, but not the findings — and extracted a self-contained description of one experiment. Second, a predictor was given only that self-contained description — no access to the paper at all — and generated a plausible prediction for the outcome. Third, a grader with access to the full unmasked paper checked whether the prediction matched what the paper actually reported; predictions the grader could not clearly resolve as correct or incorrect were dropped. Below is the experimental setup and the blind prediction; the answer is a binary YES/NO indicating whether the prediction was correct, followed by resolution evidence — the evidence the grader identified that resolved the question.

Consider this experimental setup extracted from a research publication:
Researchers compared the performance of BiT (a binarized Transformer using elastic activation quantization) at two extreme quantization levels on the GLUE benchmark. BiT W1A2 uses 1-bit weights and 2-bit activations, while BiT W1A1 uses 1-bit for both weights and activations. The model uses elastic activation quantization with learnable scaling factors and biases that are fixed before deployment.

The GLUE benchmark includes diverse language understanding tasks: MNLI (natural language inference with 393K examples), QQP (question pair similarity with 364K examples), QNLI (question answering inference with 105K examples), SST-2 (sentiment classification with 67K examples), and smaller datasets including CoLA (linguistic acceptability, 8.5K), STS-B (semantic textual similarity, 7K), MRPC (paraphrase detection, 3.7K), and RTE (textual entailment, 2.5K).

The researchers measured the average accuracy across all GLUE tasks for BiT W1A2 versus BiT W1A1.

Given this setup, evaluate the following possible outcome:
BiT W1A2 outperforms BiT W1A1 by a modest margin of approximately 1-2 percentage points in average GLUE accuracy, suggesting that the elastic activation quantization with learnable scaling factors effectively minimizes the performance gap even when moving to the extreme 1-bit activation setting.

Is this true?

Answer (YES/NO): YES